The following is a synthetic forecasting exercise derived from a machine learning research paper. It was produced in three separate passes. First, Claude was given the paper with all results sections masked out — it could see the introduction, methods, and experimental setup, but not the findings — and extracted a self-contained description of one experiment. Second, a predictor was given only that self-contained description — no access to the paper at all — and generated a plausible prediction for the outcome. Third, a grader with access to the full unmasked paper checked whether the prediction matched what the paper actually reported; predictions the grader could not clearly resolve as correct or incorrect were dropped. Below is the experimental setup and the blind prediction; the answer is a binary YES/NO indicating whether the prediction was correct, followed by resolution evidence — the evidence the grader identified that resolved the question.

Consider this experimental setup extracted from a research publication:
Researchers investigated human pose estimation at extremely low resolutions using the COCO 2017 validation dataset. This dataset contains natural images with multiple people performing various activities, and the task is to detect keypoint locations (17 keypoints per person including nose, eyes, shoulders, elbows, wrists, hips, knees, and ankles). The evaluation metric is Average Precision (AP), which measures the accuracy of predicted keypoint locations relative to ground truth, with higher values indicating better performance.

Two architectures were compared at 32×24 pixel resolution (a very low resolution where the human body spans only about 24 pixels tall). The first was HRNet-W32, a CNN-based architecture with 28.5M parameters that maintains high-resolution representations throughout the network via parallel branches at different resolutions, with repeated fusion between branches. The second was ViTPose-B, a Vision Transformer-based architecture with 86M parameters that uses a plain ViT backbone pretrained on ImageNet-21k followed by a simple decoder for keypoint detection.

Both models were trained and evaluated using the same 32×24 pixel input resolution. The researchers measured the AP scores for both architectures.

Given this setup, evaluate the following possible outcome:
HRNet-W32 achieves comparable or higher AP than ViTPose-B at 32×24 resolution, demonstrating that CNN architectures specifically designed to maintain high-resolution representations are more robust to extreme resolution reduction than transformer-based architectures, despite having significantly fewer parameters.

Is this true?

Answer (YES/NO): NO